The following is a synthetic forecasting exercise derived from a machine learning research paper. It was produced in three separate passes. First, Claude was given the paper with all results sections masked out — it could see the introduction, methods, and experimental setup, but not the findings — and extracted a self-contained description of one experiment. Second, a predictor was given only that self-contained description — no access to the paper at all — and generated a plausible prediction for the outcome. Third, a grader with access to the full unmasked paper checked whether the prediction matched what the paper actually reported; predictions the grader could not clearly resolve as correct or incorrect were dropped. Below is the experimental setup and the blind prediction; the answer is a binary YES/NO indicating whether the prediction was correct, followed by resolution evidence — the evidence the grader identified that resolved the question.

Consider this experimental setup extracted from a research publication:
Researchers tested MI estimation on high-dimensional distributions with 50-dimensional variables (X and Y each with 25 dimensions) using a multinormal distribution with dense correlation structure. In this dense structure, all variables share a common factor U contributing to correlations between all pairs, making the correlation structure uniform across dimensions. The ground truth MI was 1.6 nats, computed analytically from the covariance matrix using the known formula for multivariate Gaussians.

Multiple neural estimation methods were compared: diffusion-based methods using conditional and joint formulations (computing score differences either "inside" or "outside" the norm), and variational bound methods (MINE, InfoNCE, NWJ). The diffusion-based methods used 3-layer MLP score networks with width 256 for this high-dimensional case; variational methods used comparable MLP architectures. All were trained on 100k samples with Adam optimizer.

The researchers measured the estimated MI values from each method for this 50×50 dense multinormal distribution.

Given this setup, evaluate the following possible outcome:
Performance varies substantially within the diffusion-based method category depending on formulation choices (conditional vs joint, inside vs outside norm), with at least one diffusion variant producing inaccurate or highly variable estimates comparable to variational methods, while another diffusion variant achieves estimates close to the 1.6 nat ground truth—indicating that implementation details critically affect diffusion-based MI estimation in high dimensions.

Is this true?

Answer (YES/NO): NO